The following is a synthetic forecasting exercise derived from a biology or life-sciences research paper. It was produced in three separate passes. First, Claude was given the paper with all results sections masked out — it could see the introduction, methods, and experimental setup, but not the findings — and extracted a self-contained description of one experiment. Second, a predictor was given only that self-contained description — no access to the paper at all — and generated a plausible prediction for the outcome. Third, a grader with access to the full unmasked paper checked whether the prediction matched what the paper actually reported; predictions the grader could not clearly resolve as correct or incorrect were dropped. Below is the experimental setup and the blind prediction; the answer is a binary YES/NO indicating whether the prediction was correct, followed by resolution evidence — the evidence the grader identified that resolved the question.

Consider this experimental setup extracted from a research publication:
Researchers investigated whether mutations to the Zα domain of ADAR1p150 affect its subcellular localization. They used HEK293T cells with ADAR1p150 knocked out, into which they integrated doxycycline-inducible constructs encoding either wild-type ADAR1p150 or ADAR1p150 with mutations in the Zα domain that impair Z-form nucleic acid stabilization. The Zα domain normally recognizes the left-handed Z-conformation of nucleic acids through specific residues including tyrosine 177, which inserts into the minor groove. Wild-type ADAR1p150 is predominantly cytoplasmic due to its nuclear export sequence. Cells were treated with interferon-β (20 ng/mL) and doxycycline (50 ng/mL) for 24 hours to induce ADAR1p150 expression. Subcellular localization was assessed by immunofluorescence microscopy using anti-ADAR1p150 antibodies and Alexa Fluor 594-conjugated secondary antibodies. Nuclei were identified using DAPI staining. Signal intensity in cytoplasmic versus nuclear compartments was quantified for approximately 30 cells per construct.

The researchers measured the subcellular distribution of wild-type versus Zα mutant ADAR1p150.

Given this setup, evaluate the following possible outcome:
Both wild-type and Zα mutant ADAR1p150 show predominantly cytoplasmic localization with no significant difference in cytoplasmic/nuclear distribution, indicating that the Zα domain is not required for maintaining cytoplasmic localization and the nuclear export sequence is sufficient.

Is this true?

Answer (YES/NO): NO